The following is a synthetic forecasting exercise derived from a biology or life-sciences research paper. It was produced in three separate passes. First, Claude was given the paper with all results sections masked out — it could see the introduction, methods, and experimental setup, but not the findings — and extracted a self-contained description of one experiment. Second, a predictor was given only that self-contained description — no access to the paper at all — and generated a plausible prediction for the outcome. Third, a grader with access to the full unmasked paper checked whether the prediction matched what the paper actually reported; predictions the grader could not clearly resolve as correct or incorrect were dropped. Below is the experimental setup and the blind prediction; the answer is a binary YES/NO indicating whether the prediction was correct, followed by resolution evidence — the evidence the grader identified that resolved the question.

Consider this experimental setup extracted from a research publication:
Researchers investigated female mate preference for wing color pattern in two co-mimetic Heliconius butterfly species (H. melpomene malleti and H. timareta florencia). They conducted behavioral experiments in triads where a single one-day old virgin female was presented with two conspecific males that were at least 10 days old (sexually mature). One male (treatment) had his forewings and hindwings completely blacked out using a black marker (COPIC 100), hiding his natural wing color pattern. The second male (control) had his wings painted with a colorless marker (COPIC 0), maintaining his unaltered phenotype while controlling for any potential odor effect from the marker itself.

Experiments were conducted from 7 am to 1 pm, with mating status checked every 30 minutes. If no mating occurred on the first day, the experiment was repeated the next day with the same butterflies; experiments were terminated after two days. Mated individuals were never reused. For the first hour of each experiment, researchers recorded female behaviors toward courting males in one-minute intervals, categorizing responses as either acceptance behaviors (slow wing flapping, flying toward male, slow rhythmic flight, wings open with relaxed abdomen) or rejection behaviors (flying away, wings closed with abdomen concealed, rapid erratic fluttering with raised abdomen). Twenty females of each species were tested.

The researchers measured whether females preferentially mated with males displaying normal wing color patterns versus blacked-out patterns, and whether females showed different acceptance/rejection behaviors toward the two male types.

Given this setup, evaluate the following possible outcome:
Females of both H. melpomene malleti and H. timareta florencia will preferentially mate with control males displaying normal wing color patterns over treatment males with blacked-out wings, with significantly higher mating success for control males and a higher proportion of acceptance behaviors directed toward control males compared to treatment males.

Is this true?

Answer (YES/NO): NO